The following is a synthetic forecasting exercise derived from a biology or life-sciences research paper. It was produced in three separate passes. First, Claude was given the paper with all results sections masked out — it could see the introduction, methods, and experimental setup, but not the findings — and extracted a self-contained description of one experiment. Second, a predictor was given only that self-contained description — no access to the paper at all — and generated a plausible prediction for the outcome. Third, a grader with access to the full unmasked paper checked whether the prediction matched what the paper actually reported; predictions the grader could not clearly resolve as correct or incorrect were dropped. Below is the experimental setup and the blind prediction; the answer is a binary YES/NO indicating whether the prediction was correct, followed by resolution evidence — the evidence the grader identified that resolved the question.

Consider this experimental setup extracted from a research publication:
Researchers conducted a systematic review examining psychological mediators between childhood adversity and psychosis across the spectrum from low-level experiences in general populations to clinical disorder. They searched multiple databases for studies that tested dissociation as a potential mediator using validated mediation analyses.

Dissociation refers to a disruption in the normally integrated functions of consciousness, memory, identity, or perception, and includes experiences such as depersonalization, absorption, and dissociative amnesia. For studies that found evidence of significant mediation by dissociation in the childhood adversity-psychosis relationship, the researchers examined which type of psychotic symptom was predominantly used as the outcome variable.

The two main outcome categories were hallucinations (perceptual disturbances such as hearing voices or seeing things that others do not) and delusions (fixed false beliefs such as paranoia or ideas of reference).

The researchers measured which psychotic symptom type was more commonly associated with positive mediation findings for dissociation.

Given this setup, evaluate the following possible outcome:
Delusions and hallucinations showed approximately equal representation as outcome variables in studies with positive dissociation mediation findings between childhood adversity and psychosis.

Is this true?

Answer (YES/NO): NO